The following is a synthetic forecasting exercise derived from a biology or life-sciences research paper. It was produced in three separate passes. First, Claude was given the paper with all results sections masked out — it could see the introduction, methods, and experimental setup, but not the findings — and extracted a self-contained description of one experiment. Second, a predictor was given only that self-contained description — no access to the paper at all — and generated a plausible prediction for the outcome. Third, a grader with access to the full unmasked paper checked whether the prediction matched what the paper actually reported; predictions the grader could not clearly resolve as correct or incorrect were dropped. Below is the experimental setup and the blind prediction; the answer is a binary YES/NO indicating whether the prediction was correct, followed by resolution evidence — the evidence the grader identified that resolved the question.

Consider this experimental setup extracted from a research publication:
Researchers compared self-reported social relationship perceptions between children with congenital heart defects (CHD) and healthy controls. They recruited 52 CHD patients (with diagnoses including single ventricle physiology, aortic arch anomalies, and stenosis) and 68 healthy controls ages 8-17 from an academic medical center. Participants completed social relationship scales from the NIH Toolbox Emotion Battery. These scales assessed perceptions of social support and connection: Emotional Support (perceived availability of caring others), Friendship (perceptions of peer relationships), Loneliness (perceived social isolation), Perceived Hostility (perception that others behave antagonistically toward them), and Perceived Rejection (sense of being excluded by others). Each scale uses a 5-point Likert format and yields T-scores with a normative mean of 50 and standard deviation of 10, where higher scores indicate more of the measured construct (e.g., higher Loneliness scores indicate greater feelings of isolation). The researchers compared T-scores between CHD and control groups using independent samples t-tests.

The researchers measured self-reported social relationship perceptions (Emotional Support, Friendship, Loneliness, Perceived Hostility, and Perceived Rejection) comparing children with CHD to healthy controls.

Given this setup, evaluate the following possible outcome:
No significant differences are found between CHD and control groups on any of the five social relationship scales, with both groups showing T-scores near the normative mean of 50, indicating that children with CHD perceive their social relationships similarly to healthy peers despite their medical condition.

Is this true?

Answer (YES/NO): YES